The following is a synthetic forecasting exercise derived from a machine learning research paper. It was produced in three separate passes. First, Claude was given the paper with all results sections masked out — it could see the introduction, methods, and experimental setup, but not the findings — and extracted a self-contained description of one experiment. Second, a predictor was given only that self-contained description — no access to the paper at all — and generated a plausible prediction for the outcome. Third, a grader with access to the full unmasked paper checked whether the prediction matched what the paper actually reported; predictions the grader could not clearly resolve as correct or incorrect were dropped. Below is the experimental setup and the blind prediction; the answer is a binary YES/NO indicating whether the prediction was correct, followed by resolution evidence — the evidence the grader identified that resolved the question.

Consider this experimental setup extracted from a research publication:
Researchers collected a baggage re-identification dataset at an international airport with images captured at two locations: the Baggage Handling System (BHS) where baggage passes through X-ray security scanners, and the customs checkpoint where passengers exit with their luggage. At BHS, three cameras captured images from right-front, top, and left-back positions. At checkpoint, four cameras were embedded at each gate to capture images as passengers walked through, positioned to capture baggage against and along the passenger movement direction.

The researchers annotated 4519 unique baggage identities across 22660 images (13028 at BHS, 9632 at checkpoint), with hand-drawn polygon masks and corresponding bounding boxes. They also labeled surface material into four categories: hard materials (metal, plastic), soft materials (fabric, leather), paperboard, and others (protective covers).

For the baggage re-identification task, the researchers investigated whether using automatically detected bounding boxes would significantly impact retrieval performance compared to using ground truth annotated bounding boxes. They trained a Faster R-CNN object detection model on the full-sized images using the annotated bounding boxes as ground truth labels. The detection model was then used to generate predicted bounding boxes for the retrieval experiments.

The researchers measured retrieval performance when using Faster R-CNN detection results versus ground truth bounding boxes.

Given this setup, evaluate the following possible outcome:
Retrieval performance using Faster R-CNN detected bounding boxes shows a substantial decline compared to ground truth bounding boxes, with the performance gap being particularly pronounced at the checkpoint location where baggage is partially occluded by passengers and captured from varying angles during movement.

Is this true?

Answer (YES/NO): NO